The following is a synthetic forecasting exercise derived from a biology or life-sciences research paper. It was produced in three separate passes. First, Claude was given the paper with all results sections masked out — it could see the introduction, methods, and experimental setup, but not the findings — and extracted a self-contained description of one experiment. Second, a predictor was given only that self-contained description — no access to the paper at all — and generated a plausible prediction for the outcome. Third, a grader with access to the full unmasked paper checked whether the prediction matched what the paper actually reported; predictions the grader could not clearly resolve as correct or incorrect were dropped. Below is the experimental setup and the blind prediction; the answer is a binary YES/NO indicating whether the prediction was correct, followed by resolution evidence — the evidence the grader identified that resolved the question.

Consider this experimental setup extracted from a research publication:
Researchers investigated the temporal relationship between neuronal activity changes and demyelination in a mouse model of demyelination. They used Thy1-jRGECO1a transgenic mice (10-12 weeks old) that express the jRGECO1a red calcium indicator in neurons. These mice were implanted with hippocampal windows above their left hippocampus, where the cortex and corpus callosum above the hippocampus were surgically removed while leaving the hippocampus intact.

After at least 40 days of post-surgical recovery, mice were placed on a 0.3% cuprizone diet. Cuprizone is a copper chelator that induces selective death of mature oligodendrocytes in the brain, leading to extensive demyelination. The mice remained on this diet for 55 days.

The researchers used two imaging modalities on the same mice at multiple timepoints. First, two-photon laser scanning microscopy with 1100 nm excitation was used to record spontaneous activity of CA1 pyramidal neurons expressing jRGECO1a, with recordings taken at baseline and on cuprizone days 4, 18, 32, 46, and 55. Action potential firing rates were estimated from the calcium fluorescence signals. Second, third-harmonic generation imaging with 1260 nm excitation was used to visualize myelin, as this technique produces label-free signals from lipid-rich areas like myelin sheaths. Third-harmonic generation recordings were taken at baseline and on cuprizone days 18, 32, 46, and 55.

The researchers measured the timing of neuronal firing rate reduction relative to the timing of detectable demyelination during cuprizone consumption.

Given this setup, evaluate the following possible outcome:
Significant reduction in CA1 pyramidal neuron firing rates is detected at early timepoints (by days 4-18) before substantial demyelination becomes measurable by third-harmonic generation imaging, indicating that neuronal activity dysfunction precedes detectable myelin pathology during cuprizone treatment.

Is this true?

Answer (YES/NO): YES